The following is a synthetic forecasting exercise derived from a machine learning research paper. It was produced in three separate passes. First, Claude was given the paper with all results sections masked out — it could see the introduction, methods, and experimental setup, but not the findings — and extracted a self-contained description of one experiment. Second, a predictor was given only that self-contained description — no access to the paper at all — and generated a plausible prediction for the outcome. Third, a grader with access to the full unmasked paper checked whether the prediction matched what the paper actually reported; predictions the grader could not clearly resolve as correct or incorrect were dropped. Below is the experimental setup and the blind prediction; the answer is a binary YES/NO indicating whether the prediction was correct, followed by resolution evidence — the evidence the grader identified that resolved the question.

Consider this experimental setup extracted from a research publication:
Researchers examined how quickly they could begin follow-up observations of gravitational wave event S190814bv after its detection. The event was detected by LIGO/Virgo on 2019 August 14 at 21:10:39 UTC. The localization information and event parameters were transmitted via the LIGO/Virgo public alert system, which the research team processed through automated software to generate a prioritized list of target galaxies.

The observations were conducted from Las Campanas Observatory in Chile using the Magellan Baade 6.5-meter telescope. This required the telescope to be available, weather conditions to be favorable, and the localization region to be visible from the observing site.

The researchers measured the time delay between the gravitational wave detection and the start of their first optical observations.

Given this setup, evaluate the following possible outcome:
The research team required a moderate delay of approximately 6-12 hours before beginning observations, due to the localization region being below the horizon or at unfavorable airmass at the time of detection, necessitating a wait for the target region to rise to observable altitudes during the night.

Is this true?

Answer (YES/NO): NO